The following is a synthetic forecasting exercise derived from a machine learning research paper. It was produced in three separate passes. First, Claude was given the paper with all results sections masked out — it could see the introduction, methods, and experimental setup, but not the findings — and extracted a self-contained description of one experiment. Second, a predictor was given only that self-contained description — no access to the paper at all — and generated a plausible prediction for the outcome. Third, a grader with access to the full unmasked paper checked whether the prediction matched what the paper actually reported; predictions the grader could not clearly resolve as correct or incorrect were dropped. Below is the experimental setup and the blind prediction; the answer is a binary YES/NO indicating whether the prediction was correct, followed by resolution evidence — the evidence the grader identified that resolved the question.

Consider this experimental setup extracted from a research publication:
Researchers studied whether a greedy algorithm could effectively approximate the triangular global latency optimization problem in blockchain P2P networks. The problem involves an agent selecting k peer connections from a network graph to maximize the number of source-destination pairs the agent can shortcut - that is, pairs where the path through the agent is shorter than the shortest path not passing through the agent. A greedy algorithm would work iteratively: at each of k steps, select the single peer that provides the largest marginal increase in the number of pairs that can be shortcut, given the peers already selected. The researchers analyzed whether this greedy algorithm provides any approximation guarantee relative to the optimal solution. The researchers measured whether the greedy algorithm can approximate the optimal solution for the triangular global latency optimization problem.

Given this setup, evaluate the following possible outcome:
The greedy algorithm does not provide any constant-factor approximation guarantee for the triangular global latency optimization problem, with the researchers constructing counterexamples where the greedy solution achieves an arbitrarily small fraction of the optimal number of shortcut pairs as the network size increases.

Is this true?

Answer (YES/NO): YES